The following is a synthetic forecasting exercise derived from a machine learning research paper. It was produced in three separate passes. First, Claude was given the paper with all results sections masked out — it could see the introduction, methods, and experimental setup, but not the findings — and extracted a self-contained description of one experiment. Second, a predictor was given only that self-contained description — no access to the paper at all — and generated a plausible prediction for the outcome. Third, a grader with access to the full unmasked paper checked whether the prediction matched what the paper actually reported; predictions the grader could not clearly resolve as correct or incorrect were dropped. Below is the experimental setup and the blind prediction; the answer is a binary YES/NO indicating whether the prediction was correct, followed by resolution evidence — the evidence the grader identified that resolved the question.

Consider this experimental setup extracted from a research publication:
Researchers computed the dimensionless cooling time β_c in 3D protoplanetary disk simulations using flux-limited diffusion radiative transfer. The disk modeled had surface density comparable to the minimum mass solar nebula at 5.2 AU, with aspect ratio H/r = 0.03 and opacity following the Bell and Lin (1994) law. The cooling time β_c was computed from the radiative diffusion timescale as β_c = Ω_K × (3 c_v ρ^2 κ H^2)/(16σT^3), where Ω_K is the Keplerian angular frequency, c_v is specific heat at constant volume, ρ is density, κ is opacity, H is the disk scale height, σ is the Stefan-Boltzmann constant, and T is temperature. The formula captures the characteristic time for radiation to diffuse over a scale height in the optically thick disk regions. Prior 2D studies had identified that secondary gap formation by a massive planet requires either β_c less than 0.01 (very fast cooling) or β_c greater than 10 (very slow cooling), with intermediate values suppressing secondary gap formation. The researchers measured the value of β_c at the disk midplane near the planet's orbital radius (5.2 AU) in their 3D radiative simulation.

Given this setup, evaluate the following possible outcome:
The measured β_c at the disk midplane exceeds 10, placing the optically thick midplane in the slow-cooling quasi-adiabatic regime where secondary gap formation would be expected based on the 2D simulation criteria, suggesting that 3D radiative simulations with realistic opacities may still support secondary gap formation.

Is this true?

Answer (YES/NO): YES